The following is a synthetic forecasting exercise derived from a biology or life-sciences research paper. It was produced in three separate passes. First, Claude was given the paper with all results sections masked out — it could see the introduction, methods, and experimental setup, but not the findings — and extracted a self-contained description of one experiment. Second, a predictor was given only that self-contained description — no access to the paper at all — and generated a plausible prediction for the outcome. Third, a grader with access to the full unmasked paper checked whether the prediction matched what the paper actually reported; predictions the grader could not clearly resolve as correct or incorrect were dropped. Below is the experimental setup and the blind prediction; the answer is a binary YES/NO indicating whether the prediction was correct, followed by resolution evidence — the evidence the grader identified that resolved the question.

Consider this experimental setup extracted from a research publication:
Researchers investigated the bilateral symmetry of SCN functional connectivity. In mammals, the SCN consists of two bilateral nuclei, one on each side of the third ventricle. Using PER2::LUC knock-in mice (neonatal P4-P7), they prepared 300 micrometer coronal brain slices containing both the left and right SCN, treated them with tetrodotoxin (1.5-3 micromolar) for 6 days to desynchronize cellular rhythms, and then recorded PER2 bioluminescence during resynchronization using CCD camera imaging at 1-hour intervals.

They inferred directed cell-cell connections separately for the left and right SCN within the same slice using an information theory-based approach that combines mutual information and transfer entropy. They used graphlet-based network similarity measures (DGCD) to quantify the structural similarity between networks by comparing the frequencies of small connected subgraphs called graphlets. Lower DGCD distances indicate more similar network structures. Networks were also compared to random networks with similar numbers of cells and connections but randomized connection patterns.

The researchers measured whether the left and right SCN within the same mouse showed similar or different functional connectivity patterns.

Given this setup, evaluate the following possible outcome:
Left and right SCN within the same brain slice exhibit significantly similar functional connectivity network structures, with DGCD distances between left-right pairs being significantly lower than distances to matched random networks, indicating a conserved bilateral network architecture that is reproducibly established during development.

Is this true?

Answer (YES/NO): YES